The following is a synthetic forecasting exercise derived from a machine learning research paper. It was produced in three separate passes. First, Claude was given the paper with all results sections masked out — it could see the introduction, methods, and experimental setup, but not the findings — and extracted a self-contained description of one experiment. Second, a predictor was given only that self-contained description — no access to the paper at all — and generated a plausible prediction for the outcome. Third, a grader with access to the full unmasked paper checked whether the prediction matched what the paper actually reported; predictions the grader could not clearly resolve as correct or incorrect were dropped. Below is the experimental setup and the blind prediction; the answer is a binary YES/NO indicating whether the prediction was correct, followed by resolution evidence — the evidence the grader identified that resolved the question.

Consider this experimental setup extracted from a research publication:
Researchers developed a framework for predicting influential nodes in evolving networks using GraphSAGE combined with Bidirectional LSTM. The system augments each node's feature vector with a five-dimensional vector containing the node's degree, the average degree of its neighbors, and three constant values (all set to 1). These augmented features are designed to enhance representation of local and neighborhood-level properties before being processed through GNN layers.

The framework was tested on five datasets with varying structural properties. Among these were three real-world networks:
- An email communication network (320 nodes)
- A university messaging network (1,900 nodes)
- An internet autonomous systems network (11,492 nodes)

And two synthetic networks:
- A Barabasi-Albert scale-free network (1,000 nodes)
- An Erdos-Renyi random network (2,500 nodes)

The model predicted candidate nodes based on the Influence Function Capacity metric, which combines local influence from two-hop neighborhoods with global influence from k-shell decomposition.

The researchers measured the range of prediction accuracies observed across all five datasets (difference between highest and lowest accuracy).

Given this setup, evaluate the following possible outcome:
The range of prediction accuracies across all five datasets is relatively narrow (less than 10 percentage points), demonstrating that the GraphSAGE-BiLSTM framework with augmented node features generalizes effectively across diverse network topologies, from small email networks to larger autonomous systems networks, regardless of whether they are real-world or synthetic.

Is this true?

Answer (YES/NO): NO